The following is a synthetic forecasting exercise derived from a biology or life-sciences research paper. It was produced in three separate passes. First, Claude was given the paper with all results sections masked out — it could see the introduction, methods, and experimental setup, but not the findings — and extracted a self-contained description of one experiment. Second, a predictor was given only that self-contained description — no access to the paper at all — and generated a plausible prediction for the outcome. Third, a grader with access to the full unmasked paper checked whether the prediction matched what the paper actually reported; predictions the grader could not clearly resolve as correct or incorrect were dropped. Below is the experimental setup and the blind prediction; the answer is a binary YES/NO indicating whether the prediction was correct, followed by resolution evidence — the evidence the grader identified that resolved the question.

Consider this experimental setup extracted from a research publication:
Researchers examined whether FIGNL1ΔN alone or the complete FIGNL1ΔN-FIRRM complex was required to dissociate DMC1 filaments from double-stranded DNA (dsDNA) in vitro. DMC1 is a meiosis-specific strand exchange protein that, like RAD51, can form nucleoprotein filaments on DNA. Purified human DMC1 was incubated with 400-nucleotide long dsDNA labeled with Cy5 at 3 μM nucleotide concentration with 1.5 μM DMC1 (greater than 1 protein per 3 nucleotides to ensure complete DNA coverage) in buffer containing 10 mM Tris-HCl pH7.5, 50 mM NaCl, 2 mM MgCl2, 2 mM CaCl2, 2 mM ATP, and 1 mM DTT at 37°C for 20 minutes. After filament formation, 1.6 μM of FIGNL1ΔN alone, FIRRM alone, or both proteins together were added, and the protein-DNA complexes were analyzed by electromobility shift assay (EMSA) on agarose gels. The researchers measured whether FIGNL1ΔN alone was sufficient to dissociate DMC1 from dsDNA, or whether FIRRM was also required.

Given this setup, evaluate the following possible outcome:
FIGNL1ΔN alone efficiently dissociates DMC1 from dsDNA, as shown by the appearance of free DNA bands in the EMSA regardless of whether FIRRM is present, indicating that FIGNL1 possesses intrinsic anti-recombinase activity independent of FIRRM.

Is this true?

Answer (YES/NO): NO